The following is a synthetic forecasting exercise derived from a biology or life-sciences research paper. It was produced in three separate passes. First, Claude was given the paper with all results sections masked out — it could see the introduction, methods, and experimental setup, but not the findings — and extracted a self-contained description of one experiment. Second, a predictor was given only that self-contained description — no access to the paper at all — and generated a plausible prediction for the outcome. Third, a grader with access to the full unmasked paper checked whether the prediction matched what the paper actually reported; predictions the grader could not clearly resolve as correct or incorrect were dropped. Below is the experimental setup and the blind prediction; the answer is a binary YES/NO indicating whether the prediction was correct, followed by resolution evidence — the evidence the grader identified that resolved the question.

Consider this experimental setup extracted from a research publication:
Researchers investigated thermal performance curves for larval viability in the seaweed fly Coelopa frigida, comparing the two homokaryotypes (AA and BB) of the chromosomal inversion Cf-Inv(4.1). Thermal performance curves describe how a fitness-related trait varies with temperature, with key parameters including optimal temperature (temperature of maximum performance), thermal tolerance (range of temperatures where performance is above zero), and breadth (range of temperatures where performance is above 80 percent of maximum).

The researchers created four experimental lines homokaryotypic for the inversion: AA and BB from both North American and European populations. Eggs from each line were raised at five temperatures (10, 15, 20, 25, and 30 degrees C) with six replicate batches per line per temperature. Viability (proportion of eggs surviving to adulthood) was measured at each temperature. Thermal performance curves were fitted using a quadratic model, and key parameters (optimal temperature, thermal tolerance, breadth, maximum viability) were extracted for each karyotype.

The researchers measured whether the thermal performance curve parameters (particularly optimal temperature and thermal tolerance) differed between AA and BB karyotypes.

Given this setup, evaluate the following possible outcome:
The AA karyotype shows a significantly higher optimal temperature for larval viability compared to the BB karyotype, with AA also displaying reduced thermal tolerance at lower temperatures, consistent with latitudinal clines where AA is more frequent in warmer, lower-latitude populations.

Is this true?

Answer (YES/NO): NO